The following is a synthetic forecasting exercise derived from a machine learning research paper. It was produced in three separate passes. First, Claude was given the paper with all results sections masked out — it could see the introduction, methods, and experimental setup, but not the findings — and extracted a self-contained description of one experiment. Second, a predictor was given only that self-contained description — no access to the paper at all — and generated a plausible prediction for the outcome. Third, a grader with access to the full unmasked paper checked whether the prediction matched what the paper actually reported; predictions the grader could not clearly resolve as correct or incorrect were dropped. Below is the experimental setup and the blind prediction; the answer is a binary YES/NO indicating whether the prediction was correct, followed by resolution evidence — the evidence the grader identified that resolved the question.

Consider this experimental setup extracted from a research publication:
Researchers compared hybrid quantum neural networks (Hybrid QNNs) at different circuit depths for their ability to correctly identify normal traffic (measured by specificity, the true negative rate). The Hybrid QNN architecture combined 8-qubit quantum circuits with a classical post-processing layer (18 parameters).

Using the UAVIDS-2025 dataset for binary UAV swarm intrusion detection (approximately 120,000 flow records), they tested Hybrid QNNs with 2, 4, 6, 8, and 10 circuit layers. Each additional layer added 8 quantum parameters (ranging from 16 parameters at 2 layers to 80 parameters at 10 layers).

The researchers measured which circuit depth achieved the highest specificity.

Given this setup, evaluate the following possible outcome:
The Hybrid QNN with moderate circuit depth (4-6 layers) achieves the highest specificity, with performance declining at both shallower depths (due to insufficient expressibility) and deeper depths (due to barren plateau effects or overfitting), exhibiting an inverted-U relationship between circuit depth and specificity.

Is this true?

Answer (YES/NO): NO